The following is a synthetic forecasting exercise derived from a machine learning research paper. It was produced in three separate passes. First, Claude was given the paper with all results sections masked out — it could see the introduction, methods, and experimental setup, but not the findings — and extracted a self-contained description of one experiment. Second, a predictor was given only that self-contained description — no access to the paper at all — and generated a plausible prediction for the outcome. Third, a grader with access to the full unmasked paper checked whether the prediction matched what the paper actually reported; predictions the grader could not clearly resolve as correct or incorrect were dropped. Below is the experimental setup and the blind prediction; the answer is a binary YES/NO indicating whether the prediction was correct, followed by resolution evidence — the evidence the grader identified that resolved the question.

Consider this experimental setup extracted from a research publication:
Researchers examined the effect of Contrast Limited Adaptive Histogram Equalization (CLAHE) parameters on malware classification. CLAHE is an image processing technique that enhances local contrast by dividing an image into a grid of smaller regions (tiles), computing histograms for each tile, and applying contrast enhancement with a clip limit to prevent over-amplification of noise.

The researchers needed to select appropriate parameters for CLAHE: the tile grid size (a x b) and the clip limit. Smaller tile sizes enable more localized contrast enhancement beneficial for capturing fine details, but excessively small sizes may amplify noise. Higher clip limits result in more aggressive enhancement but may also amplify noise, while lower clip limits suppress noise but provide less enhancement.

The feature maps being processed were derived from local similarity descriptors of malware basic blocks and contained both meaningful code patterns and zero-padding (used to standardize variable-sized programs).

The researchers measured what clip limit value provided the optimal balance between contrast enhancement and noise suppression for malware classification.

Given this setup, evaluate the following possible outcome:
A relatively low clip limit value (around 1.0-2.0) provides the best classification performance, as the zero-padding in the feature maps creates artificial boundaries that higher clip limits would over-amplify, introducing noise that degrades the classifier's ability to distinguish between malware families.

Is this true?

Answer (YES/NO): NO